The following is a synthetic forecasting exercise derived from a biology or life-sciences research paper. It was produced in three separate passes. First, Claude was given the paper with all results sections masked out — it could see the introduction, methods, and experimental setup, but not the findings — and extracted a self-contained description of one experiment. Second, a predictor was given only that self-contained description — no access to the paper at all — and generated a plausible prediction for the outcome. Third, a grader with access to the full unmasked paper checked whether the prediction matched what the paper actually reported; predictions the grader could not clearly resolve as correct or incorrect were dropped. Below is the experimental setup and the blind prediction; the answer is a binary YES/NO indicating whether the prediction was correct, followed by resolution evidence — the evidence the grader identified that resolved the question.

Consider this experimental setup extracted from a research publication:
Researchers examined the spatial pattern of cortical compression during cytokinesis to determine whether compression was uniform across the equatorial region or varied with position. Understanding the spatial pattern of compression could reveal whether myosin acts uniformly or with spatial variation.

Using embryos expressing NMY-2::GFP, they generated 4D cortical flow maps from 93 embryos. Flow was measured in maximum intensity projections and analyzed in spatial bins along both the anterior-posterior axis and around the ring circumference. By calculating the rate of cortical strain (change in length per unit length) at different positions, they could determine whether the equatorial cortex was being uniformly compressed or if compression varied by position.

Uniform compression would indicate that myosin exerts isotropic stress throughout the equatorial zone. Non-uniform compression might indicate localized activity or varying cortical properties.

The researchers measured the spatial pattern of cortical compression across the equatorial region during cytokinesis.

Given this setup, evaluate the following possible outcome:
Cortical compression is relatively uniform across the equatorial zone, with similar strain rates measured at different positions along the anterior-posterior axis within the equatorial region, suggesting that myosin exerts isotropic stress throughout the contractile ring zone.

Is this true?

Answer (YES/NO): YES